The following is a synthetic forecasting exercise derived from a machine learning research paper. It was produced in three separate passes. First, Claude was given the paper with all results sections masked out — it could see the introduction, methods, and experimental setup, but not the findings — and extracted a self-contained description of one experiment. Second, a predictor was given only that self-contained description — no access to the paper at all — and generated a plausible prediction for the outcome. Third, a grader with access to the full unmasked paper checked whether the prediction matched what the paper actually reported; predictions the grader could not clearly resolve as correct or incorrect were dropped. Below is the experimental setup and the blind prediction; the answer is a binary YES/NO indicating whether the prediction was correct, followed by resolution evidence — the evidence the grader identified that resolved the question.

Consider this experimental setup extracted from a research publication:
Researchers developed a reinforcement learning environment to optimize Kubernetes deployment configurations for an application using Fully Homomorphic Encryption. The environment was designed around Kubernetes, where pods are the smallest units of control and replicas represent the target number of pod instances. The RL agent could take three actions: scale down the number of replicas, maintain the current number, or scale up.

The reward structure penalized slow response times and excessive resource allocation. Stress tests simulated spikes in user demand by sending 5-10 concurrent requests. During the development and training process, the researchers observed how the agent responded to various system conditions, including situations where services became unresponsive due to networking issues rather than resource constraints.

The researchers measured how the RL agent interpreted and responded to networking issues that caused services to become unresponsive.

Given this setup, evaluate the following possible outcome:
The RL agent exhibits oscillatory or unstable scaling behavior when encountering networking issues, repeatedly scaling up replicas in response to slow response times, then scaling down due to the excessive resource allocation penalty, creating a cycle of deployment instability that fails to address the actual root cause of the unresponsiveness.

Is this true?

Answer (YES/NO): NO